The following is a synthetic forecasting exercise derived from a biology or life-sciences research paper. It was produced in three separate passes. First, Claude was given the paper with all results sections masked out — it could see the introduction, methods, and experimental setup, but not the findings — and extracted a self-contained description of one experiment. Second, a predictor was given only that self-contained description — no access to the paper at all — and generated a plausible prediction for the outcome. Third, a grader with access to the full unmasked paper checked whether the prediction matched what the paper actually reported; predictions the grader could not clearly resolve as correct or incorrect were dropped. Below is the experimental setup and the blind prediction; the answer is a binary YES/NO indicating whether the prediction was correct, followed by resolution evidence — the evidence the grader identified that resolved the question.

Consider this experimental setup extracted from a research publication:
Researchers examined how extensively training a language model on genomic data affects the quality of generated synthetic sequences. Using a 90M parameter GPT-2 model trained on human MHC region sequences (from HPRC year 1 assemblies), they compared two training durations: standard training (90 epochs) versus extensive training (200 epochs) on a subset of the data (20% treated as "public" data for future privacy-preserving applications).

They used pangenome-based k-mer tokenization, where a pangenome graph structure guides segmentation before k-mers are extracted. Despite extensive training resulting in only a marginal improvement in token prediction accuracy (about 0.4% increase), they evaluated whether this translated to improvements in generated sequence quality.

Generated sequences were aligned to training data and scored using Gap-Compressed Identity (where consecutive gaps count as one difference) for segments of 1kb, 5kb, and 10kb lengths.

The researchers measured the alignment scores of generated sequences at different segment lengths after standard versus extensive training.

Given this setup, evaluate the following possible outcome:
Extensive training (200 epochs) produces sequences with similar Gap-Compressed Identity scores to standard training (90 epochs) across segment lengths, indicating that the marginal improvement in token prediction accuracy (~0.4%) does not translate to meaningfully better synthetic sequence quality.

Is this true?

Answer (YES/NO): NO